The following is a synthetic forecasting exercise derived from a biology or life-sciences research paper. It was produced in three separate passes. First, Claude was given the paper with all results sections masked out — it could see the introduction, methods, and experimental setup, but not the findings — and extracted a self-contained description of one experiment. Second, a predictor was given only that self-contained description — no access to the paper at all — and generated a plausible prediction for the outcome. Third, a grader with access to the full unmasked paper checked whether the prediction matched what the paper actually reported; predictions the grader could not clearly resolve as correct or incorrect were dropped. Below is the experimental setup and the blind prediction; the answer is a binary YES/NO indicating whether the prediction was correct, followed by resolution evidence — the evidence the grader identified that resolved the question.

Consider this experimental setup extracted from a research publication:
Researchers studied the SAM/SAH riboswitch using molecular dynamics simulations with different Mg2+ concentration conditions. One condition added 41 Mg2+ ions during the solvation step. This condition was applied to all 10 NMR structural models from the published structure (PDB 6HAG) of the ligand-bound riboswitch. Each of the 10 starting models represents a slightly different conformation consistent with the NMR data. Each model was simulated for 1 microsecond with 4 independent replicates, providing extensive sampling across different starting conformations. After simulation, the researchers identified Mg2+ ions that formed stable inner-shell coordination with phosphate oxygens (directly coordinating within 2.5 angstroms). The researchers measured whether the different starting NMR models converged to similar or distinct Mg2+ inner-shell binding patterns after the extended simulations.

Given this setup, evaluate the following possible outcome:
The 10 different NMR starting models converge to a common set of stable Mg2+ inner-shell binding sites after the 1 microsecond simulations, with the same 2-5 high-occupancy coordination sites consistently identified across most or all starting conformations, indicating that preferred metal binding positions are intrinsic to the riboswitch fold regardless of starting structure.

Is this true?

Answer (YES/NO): NO